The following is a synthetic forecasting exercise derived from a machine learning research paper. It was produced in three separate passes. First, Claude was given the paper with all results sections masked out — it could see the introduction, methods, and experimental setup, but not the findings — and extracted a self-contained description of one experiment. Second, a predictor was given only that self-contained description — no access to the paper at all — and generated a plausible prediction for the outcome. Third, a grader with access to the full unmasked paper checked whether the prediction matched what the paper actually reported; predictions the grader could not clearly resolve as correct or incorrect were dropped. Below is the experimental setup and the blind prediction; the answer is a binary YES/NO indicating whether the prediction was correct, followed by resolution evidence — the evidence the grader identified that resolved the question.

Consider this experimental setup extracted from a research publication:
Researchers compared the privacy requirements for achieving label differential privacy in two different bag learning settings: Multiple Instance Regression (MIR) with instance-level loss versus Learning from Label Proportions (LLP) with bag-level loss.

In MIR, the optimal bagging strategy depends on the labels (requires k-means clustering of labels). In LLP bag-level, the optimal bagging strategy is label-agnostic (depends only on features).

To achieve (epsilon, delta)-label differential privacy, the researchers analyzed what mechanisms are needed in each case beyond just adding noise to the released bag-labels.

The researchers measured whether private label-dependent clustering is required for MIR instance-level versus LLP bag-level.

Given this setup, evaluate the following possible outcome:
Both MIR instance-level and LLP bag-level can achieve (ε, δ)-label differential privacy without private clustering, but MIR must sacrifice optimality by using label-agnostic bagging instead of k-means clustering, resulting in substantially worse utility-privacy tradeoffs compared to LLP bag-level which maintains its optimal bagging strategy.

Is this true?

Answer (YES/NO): NO